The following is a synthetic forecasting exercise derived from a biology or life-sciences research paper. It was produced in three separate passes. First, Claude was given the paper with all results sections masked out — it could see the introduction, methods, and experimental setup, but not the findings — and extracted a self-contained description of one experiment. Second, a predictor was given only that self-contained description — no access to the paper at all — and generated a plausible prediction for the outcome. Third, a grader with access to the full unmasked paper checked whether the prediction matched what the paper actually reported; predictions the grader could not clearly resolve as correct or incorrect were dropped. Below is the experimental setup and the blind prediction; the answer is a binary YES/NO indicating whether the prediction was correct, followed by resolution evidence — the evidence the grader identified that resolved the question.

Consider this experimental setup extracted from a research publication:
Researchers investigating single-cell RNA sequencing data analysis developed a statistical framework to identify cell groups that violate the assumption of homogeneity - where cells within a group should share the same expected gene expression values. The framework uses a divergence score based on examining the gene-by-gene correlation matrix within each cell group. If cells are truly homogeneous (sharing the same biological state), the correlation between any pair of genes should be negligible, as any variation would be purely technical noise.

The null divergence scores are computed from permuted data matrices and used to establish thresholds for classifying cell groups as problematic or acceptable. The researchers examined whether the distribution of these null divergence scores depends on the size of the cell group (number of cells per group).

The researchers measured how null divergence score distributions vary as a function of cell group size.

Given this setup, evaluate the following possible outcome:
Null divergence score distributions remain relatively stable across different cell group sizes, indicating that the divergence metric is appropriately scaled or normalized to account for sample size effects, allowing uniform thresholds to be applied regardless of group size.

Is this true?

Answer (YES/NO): NO